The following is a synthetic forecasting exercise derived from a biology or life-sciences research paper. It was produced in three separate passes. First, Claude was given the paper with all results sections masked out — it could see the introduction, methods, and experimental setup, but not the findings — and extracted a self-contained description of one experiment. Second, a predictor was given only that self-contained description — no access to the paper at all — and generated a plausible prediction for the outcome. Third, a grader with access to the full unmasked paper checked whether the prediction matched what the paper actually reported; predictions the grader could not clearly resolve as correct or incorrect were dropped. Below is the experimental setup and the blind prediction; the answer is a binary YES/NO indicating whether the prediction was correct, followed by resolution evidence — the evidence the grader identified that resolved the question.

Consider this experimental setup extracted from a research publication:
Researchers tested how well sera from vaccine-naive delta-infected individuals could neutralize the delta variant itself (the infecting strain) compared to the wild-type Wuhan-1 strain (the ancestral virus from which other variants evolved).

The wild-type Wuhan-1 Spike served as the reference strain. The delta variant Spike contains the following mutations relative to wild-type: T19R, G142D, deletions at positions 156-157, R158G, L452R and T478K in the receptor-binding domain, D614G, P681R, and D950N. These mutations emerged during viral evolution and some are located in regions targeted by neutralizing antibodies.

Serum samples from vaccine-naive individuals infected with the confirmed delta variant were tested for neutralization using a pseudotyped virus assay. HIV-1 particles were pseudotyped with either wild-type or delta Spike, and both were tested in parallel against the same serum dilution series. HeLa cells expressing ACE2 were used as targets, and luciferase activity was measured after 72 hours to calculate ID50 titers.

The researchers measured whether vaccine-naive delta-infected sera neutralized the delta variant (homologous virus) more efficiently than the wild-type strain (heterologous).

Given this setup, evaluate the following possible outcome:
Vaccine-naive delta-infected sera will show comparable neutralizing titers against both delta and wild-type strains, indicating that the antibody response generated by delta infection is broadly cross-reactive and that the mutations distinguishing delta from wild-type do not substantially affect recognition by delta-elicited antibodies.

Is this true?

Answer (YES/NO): NO